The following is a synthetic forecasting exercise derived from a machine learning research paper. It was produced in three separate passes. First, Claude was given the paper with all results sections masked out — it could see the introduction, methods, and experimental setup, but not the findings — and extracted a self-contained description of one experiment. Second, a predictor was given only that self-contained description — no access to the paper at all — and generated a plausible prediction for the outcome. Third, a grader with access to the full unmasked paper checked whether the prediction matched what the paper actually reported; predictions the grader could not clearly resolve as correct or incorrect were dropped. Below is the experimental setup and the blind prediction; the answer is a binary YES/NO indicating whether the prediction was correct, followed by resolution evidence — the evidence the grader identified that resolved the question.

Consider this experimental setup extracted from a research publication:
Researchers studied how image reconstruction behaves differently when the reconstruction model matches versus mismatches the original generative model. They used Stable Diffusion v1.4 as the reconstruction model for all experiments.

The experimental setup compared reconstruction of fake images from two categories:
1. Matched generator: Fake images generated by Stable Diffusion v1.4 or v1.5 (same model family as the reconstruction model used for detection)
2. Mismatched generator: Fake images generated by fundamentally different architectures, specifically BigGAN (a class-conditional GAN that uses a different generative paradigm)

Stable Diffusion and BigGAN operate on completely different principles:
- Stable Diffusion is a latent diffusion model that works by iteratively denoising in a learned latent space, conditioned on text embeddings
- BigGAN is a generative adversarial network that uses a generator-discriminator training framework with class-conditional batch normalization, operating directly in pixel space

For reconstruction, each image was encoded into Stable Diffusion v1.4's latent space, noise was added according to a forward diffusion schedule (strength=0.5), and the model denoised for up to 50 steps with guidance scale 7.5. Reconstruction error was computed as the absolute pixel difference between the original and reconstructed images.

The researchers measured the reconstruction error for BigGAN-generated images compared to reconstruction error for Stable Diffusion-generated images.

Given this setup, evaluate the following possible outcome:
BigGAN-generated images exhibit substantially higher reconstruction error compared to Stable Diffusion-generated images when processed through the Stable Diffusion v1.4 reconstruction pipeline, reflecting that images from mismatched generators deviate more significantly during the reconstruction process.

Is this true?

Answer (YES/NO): YES